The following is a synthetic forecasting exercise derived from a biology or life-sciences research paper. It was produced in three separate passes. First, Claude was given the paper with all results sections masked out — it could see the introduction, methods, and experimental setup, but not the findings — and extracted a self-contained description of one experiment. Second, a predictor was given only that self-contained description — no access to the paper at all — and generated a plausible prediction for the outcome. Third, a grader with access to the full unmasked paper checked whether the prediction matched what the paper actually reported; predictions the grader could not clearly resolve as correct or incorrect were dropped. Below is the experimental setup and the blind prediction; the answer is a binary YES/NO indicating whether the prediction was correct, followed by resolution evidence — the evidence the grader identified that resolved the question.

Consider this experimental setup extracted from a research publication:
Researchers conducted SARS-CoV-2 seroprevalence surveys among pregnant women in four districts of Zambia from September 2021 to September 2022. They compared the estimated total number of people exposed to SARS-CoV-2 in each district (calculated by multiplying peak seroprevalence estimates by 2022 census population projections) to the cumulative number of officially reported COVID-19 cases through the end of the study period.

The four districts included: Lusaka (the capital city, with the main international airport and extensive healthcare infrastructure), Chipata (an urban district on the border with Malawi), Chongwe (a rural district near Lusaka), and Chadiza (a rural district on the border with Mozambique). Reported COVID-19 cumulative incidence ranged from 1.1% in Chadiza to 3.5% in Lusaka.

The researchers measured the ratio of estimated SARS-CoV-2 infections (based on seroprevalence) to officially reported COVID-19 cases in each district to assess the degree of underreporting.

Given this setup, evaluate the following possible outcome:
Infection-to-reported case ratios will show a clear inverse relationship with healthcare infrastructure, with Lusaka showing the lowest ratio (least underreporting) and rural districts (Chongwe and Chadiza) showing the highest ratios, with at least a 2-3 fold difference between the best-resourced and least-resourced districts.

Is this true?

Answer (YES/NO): NO